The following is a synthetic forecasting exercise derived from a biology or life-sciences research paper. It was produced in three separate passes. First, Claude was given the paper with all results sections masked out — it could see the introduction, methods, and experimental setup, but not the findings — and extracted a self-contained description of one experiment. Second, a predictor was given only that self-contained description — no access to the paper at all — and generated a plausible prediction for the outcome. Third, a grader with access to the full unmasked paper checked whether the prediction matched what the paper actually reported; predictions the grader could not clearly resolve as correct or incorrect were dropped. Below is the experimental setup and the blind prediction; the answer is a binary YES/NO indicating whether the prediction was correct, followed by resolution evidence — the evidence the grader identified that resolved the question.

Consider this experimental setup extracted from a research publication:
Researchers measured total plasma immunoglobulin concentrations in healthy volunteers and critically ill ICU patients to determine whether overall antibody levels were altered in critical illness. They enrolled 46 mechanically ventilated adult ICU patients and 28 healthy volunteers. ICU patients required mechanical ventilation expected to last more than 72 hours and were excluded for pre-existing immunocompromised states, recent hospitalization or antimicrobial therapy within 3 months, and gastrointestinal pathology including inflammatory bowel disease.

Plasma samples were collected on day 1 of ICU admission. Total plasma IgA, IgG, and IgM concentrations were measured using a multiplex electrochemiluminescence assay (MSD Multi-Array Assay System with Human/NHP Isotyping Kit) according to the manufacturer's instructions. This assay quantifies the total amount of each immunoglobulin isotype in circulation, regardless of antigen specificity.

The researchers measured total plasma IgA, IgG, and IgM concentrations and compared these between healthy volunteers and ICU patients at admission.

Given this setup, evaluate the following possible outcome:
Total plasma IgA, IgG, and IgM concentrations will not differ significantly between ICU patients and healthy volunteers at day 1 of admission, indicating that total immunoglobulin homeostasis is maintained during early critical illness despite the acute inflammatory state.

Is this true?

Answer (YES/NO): NO